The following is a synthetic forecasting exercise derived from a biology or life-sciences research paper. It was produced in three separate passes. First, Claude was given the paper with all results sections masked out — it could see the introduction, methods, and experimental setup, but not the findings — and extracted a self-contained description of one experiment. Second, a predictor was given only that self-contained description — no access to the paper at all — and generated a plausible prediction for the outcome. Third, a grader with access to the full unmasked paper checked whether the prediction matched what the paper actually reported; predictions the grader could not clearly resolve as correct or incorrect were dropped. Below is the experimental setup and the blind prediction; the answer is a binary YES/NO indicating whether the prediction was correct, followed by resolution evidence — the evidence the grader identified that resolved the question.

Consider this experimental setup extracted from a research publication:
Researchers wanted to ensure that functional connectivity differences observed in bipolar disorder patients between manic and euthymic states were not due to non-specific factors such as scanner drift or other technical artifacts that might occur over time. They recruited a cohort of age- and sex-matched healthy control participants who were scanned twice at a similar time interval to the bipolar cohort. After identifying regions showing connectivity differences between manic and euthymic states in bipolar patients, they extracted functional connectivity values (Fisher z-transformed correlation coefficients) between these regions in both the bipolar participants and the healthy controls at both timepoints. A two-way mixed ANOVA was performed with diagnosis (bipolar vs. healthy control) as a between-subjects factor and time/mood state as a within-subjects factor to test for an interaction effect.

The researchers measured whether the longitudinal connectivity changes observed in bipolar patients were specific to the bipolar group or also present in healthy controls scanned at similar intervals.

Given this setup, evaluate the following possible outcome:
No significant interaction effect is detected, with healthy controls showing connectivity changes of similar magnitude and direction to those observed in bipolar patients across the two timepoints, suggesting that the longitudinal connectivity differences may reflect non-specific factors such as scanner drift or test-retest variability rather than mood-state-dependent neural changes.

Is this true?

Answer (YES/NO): NO